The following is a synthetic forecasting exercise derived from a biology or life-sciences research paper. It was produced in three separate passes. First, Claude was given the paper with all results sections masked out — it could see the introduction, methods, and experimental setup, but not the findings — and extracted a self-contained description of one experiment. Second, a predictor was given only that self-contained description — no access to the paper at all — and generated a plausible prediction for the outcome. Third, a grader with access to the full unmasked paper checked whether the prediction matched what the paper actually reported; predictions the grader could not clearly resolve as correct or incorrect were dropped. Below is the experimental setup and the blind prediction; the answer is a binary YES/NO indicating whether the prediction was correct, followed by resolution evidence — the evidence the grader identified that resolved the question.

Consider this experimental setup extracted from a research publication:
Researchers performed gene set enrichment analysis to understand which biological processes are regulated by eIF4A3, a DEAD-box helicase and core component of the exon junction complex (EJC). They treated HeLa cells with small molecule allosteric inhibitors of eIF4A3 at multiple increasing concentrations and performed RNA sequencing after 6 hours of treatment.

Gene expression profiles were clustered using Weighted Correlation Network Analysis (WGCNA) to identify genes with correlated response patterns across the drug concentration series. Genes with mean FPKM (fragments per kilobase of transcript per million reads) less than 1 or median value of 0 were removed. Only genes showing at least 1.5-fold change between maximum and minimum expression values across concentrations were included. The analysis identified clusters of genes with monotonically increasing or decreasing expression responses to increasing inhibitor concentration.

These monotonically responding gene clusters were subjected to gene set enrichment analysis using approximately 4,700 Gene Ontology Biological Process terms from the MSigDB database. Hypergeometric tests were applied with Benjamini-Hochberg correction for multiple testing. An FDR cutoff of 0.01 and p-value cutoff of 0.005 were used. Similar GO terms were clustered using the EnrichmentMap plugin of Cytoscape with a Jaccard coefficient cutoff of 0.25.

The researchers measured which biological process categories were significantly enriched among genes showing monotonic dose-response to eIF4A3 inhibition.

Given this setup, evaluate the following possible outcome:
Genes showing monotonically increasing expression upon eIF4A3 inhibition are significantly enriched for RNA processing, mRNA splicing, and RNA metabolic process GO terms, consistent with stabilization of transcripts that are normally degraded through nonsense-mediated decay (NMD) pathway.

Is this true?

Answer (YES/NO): NO